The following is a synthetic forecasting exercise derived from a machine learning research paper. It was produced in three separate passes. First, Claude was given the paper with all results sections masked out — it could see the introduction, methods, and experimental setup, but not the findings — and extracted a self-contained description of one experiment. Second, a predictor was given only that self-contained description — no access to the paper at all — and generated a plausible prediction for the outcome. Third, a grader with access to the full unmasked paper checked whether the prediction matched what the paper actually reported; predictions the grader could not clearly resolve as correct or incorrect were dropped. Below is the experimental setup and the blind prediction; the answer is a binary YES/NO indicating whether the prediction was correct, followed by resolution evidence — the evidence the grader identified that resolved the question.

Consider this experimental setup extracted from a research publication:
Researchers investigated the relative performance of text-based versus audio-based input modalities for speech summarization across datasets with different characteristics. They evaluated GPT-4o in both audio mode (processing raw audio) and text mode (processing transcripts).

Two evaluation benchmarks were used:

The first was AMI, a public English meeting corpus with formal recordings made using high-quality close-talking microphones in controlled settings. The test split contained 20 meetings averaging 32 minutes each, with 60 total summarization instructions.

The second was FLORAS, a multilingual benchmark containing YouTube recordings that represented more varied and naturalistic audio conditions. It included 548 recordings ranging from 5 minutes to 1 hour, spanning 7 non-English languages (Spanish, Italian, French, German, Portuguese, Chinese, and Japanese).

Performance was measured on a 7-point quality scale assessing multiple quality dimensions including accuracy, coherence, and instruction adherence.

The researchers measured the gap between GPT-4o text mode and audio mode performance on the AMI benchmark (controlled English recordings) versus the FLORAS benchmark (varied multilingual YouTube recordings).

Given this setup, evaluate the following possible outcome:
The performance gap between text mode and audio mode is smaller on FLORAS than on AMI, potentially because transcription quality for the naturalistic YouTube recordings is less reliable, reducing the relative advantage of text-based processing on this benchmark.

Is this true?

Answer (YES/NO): NO